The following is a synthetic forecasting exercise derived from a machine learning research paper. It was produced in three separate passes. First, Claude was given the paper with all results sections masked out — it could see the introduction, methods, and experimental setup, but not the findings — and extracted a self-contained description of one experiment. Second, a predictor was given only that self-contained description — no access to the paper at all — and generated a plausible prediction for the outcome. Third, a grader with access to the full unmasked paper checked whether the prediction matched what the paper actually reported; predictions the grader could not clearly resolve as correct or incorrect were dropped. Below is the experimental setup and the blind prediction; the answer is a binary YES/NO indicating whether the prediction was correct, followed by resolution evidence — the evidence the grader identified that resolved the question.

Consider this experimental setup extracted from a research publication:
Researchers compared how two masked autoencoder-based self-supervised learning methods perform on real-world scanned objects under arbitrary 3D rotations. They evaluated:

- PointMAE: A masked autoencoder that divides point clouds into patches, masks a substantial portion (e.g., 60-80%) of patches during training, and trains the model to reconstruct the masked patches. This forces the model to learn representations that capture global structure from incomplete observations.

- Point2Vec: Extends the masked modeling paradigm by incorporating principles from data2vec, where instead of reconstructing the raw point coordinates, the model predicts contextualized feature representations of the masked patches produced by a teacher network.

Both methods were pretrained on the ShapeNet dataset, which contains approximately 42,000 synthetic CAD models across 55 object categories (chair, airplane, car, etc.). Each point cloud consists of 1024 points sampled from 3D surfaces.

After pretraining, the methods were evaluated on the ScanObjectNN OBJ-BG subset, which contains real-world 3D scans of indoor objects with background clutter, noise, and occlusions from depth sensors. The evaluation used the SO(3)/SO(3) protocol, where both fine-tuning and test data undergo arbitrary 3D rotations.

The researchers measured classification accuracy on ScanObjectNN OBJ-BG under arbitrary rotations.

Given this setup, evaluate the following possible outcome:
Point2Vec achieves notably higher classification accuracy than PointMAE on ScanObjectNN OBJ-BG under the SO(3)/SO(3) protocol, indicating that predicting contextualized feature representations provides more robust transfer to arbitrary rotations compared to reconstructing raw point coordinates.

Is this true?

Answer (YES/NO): NO